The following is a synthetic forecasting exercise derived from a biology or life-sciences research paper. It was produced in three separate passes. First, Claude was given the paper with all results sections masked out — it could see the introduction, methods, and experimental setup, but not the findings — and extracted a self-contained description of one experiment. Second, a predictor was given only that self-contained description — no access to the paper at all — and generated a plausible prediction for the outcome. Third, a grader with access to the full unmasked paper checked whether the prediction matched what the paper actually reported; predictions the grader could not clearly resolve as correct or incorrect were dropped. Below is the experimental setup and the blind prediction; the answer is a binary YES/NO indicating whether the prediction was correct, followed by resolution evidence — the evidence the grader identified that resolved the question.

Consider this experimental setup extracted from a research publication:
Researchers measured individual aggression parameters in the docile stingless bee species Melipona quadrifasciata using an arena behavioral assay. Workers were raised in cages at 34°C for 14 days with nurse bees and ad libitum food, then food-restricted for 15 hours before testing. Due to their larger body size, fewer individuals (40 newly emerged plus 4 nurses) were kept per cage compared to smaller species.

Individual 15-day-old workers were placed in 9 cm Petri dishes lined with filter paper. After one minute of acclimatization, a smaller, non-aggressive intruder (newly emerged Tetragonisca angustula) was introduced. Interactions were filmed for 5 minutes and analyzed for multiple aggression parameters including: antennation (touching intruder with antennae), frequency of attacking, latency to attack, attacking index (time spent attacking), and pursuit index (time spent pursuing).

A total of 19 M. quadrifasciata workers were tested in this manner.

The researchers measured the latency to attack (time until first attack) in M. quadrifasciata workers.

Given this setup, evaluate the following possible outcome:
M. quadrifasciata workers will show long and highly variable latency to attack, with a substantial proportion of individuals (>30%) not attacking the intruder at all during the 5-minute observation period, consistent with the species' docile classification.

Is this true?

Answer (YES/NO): YES